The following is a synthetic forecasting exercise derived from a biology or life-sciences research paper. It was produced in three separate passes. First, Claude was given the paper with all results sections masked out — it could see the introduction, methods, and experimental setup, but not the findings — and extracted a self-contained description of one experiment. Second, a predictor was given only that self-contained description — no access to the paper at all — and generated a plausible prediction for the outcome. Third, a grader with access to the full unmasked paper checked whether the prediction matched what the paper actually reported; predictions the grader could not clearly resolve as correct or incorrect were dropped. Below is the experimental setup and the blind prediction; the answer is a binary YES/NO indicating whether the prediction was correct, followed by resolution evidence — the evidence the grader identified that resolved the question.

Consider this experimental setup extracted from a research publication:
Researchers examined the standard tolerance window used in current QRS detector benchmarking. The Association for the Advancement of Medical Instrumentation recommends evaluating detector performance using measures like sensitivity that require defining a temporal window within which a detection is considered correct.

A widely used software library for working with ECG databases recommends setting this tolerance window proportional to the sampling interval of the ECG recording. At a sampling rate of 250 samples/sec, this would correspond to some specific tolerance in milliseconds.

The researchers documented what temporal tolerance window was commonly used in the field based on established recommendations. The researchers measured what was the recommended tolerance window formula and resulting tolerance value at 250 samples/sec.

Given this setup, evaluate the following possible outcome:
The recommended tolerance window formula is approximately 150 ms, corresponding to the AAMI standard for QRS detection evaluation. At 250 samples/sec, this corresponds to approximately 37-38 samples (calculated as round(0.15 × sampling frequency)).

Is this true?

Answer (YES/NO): NO